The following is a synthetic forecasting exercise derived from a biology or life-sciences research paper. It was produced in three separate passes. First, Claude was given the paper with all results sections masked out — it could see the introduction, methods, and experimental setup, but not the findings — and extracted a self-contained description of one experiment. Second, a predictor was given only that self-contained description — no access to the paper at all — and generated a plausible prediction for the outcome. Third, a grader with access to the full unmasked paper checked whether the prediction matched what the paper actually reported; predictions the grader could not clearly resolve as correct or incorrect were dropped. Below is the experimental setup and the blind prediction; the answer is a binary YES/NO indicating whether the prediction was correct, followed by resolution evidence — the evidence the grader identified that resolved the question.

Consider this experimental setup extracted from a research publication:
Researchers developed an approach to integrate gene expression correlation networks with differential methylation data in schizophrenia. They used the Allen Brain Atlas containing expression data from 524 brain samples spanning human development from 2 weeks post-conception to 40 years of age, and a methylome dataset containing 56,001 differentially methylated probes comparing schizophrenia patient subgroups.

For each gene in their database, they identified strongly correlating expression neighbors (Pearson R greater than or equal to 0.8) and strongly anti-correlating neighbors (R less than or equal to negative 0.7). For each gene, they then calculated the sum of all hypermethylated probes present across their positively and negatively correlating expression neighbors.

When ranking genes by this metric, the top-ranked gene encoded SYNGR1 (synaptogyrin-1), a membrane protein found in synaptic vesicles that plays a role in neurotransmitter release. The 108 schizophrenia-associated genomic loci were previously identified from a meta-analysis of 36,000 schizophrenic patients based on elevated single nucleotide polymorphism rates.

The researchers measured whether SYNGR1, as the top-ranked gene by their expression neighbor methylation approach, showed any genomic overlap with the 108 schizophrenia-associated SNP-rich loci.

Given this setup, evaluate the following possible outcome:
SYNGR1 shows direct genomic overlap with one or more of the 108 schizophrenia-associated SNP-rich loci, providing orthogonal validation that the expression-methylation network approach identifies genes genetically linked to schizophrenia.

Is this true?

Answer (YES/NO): YES